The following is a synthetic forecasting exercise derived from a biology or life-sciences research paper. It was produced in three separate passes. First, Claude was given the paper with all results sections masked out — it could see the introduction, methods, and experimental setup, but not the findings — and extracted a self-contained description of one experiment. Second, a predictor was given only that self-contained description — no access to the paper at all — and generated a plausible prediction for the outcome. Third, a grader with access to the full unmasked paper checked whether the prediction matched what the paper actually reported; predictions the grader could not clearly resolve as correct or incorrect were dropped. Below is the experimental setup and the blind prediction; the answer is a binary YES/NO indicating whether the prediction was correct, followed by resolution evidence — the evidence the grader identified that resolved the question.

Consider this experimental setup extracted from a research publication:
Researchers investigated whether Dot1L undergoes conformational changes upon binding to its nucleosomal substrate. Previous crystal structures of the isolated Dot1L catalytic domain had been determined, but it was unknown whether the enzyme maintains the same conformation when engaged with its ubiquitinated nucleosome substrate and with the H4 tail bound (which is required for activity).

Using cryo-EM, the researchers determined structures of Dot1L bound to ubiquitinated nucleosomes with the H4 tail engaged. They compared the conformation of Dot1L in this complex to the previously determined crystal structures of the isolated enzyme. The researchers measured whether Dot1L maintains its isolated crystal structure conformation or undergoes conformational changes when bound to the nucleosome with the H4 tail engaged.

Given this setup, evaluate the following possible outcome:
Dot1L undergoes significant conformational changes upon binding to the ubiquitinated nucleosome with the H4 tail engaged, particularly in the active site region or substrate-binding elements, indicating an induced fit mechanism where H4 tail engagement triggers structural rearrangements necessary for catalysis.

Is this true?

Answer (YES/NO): YES